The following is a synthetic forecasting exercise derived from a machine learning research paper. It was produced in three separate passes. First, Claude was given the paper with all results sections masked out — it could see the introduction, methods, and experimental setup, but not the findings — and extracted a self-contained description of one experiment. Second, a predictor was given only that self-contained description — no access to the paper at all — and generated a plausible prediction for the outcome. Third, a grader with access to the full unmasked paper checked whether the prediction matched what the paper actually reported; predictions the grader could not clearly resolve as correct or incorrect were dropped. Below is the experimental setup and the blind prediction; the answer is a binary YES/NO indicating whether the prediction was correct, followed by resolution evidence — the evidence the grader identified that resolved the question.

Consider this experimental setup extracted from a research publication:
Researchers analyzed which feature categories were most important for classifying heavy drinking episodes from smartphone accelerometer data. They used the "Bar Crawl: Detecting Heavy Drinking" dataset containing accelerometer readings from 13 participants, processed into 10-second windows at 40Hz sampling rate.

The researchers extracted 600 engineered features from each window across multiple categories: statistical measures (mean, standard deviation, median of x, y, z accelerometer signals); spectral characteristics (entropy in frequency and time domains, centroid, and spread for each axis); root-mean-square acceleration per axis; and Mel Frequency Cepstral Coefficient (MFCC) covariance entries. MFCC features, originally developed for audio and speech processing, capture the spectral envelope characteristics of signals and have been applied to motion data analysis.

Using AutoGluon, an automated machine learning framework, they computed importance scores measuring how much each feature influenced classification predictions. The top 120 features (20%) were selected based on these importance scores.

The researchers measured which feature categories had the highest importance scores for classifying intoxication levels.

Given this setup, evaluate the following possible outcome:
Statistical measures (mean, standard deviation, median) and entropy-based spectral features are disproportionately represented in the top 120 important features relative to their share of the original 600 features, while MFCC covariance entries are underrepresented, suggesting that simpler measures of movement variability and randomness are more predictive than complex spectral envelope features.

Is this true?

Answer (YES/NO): NO